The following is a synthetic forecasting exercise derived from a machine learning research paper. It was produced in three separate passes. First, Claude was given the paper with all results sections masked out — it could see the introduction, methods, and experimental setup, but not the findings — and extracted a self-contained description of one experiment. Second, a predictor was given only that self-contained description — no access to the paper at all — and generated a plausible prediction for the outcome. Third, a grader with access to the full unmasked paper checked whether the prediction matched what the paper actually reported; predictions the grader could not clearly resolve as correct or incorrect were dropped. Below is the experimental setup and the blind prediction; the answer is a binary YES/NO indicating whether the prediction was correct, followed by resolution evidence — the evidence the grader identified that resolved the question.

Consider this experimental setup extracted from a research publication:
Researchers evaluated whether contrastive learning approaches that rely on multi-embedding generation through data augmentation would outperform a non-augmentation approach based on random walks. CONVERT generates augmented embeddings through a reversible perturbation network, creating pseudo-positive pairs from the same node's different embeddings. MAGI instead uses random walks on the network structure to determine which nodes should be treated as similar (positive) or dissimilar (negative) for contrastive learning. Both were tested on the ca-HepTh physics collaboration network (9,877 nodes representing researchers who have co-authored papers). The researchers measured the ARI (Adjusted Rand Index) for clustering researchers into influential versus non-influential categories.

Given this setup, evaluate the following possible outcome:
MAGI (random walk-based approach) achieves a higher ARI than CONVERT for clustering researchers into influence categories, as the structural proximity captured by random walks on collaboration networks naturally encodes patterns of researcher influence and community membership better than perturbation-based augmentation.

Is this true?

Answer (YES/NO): NO